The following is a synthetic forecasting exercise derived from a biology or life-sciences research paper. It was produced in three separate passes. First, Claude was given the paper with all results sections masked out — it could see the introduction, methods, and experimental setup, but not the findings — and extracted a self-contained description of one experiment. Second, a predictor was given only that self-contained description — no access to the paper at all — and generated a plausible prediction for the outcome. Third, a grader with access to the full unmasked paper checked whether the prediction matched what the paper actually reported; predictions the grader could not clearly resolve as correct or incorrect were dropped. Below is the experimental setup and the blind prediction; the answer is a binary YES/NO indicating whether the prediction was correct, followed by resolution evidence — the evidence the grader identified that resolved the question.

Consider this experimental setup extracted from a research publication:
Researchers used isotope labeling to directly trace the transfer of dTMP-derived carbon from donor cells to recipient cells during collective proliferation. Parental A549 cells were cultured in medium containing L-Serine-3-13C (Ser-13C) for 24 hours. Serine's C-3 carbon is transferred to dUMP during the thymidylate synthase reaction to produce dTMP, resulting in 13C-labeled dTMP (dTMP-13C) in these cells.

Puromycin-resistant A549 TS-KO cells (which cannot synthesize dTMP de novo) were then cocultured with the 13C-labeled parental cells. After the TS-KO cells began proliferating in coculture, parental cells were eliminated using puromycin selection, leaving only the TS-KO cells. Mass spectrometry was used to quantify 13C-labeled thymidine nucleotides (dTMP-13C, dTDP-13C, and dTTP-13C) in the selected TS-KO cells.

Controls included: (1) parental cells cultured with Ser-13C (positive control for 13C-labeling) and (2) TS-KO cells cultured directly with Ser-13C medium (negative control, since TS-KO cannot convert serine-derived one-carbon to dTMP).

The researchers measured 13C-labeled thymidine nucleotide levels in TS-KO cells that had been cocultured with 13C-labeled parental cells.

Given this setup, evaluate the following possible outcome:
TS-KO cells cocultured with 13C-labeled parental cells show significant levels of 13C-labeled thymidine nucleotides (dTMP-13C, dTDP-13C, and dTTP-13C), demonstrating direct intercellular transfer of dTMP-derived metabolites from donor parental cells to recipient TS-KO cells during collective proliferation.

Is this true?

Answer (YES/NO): YES